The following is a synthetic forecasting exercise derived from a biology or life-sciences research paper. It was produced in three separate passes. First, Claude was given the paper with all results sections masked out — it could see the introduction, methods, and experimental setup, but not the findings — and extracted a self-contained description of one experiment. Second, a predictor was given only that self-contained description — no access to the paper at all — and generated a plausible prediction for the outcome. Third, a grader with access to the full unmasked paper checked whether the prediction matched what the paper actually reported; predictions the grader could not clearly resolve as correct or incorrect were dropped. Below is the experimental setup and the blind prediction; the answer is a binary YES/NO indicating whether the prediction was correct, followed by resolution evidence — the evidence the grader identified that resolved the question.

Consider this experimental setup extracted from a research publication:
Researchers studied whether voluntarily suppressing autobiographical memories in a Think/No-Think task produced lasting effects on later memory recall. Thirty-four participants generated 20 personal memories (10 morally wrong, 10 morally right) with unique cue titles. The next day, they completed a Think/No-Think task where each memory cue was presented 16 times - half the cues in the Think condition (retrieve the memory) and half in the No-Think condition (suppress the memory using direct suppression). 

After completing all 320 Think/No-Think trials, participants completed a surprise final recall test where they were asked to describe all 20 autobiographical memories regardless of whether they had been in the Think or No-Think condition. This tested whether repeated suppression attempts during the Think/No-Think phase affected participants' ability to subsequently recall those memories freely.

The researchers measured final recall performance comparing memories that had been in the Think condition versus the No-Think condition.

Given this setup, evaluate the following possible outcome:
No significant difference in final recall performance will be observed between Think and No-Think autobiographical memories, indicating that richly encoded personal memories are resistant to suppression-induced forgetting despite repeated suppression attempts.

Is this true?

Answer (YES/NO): YES